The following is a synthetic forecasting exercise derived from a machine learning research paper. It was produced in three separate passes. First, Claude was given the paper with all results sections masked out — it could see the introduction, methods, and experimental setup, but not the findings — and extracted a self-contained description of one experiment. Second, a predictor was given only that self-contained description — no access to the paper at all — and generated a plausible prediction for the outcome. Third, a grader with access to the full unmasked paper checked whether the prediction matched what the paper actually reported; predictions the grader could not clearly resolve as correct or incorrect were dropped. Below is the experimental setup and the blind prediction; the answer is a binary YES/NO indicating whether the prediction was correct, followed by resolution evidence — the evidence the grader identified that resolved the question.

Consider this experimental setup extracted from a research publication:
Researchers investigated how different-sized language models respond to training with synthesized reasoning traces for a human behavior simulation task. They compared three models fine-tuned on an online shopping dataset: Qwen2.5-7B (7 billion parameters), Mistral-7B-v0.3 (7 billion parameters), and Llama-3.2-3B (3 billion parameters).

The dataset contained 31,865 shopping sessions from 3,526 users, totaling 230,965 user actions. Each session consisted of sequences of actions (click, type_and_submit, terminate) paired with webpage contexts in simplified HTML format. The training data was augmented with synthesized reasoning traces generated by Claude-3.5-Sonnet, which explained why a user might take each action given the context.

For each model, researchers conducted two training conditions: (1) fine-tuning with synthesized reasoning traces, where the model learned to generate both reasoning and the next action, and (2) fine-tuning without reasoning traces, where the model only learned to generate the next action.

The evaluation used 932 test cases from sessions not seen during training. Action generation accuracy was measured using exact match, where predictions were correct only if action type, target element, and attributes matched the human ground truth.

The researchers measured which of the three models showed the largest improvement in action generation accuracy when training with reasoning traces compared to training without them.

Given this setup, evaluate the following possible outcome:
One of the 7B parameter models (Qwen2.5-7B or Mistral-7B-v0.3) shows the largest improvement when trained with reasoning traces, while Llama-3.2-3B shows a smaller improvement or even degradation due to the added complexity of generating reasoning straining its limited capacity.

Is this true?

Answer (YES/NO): NO